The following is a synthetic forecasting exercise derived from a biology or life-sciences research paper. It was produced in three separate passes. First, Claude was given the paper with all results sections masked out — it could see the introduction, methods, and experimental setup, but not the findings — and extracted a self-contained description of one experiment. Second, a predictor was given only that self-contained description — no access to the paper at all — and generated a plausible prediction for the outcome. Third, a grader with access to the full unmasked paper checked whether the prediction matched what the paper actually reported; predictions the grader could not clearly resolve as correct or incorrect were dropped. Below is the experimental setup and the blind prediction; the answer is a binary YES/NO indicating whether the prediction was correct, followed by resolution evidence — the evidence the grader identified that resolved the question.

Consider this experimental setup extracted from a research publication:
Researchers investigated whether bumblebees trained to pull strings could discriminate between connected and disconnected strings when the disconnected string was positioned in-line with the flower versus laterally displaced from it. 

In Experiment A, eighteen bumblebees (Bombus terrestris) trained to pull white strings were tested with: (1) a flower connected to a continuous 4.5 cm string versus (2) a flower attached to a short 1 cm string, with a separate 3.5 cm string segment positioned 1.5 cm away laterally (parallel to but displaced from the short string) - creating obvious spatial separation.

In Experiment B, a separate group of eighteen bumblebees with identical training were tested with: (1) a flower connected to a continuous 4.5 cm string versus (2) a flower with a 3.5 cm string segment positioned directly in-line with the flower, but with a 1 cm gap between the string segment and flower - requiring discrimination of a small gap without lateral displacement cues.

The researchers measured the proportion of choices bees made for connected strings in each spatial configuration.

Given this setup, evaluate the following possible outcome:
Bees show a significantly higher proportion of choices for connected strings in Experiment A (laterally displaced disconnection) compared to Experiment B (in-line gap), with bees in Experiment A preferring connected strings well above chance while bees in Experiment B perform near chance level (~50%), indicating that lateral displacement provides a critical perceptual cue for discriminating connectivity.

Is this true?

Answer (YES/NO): NO